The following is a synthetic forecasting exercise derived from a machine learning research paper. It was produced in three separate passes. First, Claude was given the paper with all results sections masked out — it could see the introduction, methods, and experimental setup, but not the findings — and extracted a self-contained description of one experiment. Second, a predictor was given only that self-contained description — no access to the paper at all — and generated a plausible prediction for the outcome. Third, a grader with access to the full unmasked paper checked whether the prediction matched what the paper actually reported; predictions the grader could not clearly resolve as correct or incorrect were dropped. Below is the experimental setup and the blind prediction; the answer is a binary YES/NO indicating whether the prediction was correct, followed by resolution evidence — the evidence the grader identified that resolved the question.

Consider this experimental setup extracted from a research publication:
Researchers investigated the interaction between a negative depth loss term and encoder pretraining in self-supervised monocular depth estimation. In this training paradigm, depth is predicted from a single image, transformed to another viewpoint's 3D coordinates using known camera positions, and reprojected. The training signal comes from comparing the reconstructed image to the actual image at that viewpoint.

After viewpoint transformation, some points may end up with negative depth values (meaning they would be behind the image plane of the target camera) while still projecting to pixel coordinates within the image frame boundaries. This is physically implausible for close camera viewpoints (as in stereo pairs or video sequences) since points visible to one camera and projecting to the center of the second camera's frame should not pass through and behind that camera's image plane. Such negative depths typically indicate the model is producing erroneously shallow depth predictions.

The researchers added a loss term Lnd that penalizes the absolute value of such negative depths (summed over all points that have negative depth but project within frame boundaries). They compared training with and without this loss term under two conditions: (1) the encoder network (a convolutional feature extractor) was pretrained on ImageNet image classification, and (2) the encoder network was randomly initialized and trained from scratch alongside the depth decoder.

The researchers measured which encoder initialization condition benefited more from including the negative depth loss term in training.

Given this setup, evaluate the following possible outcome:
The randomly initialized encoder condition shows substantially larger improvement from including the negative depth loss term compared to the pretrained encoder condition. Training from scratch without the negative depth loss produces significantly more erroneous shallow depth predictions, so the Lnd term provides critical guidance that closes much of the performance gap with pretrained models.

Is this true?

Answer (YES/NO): NO